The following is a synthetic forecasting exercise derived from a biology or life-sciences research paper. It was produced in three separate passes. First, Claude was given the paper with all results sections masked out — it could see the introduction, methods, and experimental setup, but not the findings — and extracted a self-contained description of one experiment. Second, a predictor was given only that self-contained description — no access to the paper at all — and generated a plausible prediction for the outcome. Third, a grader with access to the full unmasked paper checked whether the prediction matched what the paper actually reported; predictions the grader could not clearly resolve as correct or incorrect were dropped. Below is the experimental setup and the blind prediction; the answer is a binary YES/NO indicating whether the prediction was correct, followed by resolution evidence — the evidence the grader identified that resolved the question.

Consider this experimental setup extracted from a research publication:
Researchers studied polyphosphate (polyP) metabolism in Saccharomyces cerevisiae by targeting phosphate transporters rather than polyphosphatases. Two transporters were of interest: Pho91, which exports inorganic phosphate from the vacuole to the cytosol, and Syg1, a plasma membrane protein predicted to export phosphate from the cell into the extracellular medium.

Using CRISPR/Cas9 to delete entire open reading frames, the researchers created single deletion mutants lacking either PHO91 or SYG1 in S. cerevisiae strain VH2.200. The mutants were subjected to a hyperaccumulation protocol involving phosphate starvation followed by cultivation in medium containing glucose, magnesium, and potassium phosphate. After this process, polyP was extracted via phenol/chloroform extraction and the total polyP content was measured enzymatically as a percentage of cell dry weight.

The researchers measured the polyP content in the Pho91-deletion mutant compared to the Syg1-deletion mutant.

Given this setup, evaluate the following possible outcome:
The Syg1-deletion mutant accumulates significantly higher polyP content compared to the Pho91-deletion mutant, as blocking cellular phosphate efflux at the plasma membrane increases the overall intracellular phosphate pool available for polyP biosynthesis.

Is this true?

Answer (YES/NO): NO